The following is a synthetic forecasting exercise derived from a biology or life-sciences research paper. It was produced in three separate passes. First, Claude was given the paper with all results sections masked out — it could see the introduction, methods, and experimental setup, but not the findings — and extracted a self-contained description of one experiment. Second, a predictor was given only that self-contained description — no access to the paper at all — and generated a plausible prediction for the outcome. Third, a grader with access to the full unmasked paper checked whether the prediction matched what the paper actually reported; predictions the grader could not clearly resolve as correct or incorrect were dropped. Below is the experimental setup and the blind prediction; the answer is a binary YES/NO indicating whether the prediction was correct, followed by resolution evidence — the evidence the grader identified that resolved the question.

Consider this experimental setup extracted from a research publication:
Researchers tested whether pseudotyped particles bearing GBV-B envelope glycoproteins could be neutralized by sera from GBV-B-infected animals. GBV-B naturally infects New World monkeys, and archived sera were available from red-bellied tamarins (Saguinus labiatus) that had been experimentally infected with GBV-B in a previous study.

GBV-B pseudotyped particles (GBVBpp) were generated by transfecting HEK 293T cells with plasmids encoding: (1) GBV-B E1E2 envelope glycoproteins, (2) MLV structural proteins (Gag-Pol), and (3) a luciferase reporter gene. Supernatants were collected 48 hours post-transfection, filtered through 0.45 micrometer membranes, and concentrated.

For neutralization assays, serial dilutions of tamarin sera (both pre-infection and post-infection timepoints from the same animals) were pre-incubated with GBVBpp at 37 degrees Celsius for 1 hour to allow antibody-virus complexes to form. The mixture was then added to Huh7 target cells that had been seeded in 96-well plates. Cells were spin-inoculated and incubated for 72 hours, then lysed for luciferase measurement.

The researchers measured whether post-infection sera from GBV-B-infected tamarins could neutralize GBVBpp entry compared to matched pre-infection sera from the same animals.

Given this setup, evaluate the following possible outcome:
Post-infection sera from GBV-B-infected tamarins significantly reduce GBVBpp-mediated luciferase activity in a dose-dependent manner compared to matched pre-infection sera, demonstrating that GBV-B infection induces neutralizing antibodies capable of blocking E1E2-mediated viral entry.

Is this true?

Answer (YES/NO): YES